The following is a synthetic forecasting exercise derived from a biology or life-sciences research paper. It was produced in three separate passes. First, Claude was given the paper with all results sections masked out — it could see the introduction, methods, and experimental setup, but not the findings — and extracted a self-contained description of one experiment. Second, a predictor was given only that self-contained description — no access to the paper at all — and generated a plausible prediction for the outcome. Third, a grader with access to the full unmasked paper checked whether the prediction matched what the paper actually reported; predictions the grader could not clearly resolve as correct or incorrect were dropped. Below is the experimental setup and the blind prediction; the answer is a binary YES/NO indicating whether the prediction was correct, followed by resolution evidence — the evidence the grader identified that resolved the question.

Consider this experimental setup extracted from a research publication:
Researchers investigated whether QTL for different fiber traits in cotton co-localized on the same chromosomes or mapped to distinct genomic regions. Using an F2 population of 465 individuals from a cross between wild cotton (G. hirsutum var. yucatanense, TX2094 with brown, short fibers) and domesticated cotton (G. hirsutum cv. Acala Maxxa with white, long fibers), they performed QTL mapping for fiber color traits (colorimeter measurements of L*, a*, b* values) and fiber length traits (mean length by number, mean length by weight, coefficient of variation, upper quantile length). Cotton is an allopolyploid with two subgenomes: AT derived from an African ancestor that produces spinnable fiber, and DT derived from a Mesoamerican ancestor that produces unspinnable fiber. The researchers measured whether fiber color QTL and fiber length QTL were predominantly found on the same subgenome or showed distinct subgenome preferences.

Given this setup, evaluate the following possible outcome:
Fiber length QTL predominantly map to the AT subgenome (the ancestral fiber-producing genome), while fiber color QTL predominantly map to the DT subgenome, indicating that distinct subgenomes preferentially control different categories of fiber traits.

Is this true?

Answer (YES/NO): NO